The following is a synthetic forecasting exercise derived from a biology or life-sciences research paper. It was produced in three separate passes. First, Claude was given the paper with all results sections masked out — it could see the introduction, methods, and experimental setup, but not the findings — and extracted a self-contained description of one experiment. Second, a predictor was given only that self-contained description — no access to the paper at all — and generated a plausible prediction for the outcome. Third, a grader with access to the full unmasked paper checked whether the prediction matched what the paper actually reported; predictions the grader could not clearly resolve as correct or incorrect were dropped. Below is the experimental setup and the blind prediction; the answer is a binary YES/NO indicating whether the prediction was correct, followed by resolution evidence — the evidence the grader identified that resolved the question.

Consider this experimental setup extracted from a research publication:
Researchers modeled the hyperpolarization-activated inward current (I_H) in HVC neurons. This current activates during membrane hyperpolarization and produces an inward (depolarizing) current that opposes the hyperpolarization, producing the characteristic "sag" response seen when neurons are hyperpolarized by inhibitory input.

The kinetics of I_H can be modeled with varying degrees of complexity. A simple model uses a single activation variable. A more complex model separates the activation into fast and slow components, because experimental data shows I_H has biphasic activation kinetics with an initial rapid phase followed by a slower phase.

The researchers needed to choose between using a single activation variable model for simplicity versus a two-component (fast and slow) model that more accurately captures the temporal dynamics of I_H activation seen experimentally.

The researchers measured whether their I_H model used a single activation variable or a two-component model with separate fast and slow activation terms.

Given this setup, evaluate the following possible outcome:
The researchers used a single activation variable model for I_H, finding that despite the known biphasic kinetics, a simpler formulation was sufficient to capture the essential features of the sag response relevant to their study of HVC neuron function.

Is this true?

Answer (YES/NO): NO